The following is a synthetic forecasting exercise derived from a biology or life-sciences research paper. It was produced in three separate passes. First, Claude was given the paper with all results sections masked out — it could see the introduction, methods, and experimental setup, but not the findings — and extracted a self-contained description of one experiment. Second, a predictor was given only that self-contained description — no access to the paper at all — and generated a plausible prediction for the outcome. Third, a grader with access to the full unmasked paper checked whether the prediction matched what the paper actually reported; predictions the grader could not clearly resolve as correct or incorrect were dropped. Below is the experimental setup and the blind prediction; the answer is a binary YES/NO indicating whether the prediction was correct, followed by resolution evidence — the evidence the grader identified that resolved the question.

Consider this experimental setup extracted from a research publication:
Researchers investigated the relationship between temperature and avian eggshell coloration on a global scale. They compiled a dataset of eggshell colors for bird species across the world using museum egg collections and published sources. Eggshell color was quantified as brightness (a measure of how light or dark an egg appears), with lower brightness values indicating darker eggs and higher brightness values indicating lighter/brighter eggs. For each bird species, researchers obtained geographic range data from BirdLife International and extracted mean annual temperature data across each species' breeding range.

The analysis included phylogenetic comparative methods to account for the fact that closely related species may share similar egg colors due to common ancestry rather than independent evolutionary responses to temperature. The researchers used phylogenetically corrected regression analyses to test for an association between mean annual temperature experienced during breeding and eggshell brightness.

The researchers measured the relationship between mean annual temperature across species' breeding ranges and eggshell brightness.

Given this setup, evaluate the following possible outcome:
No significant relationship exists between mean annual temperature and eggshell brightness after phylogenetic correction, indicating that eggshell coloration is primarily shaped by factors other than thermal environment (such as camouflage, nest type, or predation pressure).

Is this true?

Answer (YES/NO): NO